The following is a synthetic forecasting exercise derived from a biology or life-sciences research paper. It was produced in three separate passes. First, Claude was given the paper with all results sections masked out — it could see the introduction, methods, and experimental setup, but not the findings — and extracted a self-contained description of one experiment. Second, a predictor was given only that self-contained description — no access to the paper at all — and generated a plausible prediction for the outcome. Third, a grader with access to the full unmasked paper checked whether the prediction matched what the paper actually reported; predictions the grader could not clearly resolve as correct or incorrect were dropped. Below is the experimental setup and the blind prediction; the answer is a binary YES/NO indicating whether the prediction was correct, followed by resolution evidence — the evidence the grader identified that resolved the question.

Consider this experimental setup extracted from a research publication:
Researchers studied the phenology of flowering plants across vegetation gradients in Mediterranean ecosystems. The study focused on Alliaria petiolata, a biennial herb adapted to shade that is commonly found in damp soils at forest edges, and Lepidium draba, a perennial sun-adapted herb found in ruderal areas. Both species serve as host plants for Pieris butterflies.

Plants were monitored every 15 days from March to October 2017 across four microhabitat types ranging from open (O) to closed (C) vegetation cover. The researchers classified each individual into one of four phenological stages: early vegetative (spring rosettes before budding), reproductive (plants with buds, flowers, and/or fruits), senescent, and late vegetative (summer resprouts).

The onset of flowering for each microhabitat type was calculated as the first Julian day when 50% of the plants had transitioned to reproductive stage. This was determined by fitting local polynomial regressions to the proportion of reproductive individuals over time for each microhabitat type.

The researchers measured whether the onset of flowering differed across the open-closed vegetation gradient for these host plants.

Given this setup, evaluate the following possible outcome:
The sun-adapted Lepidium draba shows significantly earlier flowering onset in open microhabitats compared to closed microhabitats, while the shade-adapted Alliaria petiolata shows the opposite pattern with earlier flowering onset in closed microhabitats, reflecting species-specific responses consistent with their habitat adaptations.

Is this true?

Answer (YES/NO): NO